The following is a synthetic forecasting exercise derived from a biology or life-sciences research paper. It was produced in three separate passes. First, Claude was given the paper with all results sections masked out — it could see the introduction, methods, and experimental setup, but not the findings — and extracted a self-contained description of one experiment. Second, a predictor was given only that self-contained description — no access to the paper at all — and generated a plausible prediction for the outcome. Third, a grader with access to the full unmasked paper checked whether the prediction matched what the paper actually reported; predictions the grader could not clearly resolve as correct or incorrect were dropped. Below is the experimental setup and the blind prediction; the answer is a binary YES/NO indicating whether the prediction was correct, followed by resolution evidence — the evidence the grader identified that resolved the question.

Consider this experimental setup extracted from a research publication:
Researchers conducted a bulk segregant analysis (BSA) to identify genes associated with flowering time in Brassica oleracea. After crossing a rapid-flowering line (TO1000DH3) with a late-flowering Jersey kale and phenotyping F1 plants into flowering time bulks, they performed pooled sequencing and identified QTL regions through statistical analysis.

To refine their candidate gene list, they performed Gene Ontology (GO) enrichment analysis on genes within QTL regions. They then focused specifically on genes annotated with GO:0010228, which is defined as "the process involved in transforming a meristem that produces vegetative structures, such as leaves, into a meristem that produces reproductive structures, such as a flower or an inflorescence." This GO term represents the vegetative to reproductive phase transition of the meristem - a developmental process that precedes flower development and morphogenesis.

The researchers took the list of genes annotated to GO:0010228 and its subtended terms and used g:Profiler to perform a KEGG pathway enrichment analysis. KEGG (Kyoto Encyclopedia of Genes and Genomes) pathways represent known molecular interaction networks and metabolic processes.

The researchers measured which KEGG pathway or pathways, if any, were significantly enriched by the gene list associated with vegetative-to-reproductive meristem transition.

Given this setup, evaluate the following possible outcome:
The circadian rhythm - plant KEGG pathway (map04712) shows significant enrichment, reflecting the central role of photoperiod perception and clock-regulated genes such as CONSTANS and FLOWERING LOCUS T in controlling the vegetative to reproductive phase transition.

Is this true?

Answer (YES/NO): YES